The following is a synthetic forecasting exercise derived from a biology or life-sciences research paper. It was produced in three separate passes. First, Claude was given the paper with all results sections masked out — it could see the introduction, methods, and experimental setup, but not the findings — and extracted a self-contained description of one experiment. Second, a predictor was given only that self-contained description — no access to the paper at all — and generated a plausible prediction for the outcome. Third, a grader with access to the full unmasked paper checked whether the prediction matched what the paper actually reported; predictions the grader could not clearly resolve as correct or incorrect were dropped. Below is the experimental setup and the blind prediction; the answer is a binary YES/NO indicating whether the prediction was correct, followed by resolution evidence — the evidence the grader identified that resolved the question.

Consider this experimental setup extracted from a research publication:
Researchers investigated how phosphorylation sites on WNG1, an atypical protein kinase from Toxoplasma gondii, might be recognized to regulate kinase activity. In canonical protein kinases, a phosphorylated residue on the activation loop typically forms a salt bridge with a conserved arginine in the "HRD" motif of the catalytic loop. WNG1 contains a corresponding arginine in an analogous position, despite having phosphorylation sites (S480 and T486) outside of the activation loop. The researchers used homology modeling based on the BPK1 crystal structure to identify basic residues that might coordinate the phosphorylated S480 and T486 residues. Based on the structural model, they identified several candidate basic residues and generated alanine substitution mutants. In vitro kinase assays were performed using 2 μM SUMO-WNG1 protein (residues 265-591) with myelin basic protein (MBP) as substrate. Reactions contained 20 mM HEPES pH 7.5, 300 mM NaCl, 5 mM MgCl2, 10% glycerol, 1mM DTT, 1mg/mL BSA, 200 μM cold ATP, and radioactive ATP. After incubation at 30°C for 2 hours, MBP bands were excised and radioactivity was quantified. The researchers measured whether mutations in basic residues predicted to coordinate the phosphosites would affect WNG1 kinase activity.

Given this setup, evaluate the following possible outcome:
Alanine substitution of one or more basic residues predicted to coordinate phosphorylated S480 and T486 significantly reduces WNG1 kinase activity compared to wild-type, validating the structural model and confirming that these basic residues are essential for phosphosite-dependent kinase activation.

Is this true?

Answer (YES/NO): YES